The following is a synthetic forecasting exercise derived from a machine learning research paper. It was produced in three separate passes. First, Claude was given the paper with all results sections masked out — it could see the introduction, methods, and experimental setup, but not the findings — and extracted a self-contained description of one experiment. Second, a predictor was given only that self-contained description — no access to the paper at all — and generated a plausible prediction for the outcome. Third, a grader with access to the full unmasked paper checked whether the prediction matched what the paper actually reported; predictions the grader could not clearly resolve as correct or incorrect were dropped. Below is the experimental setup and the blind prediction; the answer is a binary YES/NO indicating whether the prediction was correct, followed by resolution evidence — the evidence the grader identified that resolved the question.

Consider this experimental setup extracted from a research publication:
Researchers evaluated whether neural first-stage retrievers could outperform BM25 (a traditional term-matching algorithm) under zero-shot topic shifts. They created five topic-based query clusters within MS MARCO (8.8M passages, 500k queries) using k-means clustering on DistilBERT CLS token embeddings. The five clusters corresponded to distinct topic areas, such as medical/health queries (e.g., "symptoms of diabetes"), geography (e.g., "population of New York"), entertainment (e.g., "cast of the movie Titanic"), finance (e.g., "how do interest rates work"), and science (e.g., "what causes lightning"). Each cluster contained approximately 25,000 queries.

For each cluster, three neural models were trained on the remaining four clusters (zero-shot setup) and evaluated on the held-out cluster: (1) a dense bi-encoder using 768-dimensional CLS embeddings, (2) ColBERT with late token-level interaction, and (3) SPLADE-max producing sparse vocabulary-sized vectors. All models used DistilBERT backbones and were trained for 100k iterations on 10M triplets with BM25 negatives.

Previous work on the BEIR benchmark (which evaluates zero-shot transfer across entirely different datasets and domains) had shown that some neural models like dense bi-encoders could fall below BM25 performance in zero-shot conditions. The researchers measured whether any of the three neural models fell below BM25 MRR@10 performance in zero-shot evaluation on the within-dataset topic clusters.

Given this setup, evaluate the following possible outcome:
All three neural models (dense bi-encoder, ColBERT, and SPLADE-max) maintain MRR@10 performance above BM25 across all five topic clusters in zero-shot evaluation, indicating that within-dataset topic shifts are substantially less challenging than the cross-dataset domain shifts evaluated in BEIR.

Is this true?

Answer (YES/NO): YES